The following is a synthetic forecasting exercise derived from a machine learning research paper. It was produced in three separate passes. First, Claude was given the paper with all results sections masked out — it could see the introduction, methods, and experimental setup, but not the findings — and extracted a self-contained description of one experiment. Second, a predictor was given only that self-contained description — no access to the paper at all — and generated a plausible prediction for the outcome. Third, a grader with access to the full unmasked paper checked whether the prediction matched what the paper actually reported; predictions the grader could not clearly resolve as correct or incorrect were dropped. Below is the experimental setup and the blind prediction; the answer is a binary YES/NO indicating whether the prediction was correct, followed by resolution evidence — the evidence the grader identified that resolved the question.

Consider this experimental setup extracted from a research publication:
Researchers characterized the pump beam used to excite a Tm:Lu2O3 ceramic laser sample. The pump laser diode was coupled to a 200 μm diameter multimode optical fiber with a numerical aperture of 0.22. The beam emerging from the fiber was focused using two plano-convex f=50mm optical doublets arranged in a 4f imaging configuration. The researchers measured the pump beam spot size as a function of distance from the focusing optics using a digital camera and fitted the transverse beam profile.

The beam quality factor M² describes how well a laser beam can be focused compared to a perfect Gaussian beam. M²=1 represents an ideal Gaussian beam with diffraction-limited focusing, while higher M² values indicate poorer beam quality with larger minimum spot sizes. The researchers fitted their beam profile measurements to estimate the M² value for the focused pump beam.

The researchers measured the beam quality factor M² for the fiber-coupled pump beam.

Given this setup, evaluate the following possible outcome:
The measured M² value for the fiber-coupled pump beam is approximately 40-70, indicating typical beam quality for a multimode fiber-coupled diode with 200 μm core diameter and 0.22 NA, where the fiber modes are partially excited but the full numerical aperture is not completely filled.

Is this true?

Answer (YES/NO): NO